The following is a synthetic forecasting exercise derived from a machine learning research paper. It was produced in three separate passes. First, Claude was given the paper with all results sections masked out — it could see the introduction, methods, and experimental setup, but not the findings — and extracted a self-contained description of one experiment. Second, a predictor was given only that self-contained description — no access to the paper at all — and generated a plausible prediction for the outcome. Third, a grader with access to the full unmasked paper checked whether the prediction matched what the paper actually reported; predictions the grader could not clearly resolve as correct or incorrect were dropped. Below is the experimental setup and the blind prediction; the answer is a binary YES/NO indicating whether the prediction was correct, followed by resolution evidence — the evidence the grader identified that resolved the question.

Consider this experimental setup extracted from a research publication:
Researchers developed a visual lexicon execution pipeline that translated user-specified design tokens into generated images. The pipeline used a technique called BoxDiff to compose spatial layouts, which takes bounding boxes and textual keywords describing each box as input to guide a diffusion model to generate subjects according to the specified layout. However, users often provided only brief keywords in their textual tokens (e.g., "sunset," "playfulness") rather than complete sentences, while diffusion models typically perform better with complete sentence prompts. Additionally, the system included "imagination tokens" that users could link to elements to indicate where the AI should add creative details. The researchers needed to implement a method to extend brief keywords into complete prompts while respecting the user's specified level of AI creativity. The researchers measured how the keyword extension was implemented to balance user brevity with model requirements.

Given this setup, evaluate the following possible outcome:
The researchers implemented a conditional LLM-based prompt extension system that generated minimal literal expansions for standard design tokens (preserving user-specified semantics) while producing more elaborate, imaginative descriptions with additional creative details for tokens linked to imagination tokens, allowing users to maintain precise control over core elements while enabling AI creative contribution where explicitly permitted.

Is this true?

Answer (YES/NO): YES